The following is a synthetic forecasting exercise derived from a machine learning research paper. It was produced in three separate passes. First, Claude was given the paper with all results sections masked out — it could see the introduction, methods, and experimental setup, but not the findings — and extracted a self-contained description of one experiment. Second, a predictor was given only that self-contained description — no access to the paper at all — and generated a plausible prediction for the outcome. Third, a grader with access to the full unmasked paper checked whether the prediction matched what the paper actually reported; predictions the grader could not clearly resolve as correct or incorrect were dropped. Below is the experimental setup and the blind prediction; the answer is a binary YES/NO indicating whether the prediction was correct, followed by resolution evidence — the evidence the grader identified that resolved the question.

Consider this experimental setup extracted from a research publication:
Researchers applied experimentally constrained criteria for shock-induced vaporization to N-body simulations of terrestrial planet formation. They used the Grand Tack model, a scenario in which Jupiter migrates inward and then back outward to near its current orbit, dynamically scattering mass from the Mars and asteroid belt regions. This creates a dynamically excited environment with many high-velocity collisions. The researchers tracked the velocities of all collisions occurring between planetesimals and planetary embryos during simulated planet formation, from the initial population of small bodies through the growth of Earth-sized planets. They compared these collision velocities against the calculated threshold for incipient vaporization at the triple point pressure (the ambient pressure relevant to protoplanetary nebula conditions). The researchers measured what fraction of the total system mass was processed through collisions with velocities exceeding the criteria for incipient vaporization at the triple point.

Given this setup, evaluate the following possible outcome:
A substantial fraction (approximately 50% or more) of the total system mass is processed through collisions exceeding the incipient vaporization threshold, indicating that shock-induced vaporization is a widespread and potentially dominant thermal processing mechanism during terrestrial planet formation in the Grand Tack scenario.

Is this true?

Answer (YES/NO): NO